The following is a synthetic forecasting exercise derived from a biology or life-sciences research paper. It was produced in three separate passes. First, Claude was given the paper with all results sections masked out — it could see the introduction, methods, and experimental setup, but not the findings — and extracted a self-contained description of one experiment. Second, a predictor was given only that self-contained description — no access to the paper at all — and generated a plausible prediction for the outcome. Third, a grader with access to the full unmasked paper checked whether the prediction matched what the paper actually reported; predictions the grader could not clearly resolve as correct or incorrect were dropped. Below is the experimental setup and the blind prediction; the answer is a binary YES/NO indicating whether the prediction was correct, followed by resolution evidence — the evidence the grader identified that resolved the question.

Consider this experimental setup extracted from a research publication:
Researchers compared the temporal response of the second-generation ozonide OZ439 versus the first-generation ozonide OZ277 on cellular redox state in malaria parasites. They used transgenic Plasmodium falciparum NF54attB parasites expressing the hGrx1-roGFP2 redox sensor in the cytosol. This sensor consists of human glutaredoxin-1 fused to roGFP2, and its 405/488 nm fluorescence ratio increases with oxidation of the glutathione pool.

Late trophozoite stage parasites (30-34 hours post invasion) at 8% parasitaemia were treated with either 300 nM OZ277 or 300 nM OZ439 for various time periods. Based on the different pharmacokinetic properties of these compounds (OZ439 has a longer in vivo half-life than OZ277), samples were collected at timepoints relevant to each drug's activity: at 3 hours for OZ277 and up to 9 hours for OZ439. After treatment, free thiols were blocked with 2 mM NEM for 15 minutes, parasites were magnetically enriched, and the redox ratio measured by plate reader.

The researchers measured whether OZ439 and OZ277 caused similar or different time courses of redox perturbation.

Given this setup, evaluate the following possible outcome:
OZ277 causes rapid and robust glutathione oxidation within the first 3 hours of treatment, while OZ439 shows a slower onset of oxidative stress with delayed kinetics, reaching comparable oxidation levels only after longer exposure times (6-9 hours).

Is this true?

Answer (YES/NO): YES